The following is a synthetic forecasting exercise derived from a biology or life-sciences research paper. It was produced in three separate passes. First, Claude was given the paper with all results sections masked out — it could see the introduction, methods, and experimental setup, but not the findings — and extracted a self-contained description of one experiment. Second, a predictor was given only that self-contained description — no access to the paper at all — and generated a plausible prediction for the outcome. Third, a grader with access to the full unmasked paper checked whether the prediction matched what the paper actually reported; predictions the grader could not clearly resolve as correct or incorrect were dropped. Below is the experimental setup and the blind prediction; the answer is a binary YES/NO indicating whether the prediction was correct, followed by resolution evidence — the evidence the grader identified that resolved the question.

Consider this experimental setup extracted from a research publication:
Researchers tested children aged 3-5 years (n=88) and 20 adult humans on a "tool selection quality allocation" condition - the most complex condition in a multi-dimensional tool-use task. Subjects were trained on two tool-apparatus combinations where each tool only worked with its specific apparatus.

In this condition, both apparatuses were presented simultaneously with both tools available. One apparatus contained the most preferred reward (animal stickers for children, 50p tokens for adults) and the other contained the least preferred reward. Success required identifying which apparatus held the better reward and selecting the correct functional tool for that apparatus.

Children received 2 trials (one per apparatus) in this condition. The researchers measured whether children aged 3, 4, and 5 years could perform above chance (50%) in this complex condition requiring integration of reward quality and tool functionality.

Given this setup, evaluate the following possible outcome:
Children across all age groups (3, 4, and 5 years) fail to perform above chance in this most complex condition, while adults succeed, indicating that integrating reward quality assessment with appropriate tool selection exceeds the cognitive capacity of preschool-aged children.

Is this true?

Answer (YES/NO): NO